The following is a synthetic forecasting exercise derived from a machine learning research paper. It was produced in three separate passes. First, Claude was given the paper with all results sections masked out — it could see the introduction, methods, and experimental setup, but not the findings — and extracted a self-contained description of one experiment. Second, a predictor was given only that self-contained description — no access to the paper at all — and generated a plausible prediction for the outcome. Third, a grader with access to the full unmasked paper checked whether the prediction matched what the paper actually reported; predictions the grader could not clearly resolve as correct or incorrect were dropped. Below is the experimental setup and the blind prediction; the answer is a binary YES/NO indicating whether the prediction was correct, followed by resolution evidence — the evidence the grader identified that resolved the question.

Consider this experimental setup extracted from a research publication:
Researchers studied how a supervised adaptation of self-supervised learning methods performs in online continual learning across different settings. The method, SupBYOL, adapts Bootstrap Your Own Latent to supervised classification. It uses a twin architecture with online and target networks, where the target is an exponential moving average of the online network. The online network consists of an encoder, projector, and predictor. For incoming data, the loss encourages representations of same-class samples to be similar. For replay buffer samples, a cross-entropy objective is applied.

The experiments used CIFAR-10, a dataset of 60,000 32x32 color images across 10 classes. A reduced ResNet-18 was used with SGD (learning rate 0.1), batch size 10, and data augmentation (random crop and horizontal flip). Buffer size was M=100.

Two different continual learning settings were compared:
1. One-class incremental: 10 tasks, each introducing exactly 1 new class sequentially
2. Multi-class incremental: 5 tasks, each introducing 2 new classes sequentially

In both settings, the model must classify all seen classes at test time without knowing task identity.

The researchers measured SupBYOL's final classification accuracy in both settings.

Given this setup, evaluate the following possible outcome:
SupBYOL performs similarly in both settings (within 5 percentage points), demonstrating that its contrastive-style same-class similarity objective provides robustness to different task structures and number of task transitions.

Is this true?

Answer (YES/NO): NO